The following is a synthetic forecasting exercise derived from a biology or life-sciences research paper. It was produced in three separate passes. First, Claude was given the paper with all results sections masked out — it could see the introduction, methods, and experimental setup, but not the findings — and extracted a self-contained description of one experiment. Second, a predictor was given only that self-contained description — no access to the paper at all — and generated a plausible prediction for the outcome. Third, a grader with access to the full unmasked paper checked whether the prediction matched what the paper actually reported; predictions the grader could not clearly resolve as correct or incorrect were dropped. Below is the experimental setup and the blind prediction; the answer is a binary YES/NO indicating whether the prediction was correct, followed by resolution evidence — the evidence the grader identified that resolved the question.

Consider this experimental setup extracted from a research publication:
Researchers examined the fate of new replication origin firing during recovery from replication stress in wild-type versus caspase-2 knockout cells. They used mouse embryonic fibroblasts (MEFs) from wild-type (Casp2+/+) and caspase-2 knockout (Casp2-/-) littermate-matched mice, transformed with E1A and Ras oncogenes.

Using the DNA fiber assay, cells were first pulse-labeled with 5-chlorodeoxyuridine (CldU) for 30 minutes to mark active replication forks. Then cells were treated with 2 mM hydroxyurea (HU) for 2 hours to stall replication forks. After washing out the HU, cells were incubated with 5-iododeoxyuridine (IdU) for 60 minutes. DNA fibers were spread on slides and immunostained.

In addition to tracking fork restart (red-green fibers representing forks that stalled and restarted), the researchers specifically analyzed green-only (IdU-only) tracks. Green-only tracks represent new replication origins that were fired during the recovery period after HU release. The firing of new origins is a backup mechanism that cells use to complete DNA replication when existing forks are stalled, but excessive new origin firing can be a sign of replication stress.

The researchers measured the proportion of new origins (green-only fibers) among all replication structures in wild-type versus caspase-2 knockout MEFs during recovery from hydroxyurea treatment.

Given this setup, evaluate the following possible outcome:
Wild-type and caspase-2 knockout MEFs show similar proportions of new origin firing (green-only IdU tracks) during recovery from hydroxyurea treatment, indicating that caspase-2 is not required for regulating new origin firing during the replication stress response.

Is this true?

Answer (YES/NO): NO